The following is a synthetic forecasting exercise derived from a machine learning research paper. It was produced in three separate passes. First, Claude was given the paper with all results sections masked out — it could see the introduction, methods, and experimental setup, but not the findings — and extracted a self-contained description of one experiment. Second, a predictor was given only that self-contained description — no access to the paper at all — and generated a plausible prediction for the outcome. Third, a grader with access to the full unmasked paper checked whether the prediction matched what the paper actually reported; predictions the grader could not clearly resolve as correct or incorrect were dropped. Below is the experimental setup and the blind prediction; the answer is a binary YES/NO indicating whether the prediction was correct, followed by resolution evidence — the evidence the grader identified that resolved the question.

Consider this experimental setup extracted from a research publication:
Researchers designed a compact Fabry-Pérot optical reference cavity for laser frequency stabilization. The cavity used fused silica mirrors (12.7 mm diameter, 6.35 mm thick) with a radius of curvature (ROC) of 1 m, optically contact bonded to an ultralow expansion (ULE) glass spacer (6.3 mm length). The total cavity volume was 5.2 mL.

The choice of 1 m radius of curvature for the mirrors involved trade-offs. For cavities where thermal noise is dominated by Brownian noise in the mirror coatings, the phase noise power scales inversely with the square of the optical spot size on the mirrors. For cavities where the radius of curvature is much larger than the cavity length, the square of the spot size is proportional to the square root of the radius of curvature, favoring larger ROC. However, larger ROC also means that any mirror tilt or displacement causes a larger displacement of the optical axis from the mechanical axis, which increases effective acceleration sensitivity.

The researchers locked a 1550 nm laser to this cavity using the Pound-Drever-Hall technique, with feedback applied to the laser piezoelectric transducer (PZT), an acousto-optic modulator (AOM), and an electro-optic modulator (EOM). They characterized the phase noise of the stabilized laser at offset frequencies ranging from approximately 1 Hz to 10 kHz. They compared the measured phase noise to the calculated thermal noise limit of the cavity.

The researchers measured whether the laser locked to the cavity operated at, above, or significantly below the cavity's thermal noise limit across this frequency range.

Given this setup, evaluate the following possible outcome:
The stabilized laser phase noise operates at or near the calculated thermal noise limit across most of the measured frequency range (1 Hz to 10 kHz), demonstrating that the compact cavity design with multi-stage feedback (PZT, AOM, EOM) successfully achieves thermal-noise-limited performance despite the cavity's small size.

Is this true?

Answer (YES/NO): YES